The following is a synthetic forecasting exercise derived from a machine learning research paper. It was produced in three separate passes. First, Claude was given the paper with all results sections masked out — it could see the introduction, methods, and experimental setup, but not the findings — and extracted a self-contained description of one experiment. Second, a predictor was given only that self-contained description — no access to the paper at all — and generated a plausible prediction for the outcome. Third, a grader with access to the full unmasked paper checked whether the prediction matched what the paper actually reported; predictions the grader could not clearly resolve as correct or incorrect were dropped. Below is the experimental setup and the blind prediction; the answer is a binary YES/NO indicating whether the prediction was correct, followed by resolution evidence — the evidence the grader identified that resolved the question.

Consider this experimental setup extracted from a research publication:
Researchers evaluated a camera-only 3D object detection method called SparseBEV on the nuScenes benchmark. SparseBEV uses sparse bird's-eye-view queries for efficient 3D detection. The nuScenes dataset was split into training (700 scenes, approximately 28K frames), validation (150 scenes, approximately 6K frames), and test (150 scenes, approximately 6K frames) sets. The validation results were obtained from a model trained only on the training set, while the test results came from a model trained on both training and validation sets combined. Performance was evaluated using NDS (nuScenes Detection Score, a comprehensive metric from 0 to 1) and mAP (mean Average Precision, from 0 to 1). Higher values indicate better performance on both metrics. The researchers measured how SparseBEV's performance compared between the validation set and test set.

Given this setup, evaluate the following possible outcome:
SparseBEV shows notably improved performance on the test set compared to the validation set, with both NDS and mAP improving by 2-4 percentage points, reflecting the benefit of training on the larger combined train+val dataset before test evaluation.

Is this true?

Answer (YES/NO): NO